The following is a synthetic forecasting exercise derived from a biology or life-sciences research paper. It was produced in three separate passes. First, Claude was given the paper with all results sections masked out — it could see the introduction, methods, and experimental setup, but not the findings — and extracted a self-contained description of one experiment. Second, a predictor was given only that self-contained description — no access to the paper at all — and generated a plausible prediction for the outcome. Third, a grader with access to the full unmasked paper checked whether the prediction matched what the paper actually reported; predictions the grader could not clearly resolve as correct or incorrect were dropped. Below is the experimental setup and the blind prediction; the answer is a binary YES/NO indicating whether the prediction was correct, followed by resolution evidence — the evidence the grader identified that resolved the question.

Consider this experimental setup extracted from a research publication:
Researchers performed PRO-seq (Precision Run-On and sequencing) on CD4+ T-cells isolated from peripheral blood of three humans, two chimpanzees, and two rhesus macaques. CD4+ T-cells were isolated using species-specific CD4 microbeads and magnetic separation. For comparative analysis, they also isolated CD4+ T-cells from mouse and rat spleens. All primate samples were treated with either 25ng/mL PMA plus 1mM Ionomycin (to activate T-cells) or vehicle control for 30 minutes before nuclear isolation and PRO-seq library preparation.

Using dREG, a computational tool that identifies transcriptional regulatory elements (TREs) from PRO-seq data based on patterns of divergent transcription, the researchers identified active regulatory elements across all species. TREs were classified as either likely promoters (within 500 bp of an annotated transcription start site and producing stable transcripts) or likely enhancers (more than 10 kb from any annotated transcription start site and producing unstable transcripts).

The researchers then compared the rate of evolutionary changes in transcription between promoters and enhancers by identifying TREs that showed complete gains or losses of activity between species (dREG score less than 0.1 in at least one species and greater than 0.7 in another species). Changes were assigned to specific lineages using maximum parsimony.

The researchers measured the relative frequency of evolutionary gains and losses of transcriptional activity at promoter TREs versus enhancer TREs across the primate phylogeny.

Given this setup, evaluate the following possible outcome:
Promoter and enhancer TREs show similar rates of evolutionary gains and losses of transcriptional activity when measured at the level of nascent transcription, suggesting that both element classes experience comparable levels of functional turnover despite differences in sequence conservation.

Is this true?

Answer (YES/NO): NO